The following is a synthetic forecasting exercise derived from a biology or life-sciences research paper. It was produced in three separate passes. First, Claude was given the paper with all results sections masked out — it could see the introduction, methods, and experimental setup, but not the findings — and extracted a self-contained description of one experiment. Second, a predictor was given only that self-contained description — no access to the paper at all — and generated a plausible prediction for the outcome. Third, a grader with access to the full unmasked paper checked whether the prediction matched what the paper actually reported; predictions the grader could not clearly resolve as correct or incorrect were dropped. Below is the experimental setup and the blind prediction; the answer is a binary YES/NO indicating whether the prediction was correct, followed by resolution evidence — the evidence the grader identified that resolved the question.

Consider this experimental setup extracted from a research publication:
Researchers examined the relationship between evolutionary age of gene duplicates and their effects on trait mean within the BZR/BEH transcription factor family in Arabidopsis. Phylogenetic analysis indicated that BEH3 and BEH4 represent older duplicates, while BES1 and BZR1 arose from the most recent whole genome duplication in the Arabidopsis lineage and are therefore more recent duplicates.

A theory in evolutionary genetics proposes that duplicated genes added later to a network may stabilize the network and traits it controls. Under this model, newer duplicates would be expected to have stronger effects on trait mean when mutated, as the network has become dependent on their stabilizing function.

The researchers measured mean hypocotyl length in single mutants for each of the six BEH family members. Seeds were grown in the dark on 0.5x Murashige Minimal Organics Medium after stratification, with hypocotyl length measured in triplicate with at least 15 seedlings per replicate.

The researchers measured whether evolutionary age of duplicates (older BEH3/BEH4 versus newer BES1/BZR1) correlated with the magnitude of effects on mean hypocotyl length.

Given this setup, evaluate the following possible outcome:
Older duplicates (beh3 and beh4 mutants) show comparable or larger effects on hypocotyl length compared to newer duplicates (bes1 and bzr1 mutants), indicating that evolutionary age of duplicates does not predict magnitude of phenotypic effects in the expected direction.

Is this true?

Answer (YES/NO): YES